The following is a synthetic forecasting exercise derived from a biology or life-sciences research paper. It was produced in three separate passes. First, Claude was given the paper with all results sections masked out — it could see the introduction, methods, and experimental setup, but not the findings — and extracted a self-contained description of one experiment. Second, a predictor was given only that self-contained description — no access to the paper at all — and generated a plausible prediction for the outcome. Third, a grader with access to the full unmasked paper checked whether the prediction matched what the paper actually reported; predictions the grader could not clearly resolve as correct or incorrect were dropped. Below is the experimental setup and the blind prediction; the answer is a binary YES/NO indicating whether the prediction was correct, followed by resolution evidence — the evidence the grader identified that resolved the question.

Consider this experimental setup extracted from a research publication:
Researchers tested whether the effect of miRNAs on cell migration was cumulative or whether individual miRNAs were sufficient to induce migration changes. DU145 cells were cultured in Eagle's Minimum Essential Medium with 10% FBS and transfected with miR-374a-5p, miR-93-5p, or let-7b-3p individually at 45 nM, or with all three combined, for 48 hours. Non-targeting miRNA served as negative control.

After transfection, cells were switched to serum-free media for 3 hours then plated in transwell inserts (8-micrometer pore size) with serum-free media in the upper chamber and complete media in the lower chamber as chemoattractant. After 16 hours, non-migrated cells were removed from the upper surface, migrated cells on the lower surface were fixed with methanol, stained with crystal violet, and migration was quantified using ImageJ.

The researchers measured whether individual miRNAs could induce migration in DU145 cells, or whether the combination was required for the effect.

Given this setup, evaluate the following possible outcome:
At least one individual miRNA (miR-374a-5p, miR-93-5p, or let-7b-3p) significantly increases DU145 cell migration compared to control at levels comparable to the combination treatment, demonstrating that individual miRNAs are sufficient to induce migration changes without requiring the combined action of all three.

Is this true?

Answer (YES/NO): YES